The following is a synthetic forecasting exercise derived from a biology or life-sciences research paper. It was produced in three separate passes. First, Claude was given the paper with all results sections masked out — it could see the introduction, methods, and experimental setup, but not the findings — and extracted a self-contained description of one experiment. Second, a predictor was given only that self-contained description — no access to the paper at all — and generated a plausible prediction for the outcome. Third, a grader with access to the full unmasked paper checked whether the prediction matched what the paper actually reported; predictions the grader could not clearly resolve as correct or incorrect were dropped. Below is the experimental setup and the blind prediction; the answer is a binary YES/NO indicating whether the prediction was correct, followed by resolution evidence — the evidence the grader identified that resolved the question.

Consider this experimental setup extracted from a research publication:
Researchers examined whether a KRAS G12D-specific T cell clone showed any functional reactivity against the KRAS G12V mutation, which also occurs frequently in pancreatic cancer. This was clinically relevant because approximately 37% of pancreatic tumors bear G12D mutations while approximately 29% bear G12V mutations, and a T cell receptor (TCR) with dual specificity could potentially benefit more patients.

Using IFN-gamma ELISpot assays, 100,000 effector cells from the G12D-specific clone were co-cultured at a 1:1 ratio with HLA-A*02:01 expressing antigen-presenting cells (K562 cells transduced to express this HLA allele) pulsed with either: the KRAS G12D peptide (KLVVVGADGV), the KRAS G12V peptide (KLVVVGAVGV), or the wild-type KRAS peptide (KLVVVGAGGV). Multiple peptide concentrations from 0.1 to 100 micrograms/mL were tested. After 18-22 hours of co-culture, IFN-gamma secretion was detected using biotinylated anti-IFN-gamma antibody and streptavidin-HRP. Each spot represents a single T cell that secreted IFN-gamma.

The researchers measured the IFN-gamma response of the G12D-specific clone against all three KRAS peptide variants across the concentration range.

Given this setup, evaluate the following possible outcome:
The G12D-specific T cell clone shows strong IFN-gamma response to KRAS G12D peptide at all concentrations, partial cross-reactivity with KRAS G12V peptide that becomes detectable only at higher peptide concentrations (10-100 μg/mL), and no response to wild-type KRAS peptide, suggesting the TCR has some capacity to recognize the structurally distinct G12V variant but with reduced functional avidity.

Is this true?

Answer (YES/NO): NO